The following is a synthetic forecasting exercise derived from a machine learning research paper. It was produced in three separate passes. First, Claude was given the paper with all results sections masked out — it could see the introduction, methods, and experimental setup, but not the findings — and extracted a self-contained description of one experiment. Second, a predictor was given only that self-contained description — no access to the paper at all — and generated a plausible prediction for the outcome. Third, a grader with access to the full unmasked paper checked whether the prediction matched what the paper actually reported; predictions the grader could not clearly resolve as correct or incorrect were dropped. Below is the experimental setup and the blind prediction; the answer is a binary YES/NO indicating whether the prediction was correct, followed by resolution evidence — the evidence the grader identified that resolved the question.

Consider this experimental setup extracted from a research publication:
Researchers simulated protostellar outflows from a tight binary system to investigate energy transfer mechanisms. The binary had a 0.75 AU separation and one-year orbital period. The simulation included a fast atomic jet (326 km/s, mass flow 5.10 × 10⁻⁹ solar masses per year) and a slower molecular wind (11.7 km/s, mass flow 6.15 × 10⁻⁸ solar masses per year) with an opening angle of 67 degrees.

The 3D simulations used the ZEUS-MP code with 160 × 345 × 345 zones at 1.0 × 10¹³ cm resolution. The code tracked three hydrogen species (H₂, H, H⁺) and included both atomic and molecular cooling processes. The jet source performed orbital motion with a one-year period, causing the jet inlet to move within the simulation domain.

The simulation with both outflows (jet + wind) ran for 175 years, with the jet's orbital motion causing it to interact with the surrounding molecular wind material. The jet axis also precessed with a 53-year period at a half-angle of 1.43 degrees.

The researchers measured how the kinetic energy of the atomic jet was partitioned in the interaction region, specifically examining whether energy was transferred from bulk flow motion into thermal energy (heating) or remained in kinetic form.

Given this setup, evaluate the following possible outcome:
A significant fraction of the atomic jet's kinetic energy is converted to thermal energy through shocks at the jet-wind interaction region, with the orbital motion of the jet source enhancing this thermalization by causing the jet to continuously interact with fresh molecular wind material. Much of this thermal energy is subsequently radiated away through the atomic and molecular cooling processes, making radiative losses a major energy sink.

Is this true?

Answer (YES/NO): NO